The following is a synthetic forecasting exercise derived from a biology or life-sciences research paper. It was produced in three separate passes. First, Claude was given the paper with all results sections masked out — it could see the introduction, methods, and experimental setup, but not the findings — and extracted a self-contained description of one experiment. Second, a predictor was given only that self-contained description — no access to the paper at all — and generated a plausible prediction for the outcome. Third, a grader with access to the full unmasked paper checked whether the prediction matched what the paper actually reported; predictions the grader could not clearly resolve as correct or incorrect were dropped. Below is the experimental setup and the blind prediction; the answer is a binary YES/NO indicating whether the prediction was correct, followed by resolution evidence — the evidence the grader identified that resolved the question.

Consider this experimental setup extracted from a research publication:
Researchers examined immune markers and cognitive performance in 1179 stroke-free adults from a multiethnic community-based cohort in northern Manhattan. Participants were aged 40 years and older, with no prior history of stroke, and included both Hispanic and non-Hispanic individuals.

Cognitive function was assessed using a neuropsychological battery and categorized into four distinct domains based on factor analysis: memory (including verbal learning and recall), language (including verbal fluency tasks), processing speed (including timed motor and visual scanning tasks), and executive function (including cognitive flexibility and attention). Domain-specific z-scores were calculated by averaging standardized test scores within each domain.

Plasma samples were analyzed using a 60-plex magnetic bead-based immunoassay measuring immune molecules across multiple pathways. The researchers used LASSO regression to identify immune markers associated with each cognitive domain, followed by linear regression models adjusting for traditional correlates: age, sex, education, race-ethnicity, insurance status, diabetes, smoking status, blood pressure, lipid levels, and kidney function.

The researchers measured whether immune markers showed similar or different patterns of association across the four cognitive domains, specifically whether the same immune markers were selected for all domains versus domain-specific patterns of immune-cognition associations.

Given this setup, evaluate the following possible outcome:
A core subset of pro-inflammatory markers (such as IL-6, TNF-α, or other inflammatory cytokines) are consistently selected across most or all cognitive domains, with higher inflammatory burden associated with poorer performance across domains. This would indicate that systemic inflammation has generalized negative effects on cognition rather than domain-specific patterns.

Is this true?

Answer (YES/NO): NO